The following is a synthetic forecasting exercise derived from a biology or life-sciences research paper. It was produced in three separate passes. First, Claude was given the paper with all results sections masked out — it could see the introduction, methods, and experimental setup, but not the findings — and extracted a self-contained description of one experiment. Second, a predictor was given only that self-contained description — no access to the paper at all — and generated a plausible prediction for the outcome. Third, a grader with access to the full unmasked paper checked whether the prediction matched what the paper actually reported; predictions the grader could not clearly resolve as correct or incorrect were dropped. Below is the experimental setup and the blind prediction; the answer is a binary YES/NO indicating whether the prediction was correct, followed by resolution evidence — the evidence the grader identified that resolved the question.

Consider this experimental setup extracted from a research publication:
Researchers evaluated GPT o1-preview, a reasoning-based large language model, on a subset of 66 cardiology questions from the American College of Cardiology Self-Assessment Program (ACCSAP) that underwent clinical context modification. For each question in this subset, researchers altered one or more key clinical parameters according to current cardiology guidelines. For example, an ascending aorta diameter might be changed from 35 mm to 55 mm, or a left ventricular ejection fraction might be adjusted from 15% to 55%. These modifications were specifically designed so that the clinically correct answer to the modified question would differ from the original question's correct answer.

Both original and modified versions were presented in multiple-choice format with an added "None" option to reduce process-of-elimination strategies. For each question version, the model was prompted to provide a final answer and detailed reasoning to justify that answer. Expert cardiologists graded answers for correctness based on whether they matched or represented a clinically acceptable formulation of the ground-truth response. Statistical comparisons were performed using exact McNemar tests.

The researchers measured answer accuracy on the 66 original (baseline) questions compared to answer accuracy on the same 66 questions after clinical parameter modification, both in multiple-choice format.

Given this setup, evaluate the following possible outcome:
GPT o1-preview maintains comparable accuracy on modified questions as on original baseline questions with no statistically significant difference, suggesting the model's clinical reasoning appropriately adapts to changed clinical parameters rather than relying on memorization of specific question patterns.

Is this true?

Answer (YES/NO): NO